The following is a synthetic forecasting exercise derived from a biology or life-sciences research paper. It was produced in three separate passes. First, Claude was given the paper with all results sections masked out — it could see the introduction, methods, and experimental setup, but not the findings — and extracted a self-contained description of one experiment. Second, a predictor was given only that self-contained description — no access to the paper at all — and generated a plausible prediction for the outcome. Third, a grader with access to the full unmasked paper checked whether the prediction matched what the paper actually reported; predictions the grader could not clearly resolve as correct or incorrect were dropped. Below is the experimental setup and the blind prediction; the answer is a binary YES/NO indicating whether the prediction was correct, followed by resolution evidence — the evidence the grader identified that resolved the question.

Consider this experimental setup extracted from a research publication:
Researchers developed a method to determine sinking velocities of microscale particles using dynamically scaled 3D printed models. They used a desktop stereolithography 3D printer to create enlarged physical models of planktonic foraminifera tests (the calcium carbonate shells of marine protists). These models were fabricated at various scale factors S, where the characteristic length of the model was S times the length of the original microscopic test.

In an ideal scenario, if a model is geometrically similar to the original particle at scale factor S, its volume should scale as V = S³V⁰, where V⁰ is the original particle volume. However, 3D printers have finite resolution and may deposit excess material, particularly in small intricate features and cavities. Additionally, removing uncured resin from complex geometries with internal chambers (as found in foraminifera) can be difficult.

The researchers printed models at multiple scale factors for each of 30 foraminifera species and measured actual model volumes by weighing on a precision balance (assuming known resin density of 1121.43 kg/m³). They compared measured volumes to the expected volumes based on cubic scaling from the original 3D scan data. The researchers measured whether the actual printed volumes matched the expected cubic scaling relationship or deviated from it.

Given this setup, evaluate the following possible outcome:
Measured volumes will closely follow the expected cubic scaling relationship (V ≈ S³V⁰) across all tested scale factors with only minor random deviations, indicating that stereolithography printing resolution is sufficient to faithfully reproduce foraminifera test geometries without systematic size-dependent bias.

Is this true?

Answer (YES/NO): NO